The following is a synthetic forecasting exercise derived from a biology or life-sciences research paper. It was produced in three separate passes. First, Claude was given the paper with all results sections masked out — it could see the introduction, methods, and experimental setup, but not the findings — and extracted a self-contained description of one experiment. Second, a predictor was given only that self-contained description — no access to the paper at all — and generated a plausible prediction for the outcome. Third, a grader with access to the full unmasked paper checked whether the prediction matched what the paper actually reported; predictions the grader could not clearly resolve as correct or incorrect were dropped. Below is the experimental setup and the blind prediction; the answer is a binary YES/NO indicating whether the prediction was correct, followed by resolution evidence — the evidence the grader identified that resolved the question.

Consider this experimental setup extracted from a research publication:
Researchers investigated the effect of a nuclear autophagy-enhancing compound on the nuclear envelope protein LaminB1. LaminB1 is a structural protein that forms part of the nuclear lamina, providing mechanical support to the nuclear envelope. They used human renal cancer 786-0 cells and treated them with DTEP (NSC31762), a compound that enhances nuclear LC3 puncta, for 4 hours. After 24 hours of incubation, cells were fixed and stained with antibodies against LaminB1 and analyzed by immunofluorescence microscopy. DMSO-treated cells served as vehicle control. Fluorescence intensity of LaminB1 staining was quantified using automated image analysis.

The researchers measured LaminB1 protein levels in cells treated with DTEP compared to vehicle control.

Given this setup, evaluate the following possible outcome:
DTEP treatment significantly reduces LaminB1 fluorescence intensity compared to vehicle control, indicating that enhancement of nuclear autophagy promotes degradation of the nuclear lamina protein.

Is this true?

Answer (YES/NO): YES